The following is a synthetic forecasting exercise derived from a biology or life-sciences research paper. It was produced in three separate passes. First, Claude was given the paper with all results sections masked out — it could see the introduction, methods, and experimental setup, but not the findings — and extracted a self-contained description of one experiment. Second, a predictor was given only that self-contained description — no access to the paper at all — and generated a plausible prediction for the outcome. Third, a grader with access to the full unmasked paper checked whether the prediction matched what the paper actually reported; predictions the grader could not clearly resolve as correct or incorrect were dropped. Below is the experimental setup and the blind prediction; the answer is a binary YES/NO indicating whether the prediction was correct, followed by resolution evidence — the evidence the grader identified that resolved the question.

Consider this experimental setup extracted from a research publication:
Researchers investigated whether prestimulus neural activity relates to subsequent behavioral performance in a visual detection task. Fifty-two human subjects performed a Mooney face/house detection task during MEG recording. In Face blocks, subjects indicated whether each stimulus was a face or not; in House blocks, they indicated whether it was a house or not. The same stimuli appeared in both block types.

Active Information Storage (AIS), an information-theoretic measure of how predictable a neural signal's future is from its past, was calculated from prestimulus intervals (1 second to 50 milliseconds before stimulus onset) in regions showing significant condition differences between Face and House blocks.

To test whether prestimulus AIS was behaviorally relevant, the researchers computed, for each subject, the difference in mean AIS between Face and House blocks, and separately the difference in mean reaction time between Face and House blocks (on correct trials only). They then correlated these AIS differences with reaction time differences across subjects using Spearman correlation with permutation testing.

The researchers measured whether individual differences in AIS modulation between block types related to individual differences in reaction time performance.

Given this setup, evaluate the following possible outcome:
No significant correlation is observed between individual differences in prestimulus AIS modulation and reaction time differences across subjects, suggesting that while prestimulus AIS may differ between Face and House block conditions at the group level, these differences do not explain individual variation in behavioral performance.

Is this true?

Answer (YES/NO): NO